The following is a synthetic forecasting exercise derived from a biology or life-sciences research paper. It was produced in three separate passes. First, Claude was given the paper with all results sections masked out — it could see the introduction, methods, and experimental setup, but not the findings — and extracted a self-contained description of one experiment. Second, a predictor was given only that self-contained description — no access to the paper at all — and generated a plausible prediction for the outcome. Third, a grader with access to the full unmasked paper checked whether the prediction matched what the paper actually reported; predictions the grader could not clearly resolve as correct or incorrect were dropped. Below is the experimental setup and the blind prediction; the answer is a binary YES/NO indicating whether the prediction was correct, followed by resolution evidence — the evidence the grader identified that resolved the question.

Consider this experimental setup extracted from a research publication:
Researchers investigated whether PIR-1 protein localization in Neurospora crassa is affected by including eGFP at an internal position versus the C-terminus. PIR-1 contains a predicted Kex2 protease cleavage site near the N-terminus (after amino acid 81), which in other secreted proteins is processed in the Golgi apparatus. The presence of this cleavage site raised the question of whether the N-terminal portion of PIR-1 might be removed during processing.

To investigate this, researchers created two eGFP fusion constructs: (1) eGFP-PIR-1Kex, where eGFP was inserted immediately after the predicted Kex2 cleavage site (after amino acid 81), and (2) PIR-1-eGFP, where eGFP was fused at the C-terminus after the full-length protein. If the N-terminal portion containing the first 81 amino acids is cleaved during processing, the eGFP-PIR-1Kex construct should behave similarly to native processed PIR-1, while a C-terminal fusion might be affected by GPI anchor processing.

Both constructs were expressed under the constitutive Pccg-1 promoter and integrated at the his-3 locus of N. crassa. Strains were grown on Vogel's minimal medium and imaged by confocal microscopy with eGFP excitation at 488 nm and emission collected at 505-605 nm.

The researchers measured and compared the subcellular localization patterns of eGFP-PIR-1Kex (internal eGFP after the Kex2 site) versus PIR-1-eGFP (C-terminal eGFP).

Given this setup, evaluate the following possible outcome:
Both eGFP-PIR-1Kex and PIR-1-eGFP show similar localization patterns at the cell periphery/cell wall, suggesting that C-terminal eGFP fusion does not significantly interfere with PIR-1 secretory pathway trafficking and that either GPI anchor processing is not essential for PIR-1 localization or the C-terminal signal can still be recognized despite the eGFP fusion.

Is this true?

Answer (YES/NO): NO